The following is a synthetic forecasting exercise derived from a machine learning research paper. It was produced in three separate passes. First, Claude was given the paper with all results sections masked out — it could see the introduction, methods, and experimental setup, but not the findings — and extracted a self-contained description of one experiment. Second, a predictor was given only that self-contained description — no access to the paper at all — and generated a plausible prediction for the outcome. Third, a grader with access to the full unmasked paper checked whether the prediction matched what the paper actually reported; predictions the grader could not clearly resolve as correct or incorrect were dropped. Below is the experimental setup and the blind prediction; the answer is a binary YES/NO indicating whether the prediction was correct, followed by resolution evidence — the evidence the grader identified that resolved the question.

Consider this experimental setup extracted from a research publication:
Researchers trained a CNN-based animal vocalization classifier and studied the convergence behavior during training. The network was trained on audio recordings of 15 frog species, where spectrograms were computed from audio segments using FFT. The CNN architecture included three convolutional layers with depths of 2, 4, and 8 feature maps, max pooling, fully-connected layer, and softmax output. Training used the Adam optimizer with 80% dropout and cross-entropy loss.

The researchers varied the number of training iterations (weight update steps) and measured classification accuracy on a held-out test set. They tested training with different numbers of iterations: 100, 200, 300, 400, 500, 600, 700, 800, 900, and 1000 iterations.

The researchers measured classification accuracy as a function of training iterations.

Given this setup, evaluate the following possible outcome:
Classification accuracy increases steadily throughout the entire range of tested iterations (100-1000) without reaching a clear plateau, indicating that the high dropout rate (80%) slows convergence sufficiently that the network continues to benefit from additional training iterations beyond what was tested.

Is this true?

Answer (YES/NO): NO